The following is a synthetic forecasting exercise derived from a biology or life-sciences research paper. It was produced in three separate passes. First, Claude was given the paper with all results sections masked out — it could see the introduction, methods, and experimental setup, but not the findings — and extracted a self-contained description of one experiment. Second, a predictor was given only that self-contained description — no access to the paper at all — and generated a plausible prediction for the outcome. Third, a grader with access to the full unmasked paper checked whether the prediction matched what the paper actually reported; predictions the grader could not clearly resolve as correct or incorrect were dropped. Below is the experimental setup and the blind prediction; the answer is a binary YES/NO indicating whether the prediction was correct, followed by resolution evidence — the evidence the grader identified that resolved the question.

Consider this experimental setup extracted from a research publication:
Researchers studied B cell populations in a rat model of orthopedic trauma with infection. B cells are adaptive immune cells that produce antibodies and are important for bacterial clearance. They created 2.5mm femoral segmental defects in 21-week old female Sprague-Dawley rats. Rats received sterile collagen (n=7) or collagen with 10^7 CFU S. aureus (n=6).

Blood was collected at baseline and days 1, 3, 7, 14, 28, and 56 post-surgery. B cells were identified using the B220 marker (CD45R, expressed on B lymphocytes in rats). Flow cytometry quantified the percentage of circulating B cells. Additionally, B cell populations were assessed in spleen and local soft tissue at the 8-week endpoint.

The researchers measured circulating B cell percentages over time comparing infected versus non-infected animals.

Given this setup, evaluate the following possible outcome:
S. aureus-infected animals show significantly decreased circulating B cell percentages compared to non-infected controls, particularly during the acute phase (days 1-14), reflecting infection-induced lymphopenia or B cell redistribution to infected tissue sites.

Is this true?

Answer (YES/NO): NO